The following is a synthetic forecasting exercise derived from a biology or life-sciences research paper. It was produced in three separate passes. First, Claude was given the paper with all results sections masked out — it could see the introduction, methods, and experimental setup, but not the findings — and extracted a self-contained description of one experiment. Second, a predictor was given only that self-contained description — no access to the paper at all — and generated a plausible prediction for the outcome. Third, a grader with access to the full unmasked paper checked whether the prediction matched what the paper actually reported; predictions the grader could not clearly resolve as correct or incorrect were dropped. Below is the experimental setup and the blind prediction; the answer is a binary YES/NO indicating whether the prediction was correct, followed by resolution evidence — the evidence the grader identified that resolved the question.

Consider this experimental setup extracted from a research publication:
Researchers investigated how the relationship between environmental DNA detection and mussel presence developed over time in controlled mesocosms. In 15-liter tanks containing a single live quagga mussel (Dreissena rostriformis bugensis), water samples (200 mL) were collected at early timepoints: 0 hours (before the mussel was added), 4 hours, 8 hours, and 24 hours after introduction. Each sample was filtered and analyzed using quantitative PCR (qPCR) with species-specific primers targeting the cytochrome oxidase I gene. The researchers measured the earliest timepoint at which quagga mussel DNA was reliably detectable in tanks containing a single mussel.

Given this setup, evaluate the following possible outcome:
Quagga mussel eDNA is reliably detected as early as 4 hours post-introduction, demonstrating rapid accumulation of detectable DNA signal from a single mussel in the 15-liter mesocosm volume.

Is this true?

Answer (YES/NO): YES